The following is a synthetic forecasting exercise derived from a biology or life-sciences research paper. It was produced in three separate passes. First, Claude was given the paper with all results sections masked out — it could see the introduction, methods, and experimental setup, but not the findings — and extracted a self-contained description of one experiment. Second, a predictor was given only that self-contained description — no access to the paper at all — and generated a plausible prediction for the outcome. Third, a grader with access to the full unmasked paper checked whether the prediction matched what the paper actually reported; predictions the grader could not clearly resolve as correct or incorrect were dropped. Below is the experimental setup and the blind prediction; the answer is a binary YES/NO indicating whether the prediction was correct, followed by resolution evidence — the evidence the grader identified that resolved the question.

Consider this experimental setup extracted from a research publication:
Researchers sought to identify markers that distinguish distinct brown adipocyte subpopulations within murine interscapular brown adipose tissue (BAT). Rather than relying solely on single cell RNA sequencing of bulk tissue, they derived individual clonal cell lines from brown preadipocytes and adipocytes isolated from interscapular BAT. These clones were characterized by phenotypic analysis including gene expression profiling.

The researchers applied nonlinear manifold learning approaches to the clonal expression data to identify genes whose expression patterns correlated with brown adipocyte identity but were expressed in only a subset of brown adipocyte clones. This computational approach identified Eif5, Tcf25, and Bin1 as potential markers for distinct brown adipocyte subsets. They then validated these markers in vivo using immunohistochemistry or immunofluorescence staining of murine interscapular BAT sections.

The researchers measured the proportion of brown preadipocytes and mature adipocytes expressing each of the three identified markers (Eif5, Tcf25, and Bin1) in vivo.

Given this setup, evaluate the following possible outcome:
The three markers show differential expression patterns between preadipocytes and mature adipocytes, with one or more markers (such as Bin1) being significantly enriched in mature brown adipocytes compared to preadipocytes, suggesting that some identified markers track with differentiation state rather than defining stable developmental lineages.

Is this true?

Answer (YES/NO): NO